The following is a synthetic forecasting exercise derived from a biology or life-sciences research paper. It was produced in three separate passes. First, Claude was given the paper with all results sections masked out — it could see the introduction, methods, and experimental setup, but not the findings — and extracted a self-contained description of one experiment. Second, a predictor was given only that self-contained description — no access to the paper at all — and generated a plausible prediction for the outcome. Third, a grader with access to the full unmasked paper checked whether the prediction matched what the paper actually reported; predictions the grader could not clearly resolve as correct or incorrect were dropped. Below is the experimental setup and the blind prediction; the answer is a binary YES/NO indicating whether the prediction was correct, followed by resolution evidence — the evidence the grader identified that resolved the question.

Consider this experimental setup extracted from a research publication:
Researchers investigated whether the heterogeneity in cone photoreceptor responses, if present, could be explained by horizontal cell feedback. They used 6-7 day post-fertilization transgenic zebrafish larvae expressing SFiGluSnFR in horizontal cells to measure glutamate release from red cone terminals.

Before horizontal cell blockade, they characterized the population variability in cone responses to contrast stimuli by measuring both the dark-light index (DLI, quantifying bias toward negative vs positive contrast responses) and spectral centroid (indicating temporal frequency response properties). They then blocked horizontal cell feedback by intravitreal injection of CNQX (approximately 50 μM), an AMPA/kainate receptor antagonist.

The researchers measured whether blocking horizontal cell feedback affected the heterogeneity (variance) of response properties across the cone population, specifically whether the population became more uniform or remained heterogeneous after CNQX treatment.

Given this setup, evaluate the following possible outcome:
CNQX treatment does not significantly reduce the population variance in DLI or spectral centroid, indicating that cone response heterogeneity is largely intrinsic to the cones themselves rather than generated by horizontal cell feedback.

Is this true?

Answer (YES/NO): NO